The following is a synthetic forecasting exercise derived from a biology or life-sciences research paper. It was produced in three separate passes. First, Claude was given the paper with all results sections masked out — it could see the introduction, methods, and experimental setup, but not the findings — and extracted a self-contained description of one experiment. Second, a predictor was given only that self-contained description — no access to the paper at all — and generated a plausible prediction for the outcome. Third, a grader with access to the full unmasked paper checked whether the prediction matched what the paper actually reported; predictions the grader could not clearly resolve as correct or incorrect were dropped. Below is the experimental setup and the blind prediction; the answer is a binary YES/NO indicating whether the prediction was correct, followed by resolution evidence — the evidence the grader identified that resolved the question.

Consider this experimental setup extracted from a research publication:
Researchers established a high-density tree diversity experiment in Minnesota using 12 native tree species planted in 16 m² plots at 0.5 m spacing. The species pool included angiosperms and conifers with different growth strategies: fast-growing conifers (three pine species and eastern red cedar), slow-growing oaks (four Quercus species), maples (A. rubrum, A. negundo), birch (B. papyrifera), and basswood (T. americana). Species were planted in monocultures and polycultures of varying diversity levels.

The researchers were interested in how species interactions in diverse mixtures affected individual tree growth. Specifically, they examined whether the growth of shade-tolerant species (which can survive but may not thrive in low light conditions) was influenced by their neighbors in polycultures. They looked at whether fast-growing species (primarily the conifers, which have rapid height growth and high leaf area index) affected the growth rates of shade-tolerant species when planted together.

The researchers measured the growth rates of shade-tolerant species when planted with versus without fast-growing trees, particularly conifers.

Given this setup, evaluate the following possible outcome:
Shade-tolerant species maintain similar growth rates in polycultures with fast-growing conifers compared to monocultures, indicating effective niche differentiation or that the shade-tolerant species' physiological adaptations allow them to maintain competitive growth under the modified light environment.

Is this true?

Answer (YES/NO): NO